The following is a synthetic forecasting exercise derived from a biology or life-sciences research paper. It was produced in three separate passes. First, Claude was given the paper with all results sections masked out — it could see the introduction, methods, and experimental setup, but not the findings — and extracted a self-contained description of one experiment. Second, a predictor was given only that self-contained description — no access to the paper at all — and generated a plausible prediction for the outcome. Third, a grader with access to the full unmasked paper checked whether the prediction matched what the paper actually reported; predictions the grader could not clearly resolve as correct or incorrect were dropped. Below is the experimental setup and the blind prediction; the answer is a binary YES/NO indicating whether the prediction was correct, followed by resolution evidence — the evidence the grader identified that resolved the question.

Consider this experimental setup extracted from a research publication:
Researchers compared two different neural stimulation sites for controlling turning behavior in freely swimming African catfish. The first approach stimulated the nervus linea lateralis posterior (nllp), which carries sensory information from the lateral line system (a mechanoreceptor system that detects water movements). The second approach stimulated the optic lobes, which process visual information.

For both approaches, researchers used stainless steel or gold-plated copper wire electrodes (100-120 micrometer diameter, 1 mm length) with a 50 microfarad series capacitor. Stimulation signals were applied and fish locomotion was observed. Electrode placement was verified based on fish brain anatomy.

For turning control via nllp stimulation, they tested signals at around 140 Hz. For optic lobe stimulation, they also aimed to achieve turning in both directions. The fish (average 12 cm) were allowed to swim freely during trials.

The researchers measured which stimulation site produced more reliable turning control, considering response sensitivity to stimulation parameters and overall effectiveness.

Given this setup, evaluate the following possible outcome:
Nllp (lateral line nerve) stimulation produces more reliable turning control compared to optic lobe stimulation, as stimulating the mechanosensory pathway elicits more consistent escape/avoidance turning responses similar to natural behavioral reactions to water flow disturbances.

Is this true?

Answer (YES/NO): YES